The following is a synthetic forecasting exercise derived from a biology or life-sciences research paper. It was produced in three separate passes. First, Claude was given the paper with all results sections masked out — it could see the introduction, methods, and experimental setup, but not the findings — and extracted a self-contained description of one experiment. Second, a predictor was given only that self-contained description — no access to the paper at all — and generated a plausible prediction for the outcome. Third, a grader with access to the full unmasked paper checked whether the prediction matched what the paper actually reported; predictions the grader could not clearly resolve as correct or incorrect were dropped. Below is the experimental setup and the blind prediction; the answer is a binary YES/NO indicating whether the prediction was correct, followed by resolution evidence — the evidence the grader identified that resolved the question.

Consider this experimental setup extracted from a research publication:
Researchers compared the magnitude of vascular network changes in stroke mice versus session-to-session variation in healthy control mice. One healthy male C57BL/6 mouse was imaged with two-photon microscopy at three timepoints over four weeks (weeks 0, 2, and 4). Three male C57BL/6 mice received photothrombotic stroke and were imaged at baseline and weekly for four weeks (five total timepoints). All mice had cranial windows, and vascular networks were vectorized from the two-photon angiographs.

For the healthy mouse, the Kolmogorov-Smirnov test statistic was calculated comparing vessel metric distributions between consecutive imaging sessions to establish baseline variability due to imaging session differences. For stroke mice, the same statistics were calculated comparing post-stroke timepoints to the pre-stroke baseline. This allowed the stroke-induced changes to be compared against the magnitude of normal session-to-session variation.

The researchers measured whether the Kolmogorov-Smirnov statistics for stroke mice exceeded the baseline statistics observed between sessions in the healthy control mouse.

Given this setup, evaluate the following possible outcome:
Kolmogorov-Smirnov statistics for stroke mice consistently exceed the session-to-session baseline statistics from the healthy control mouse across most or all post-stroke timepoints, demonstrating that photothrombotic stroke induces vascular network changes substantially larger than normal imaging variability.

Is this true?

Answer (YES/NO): YES